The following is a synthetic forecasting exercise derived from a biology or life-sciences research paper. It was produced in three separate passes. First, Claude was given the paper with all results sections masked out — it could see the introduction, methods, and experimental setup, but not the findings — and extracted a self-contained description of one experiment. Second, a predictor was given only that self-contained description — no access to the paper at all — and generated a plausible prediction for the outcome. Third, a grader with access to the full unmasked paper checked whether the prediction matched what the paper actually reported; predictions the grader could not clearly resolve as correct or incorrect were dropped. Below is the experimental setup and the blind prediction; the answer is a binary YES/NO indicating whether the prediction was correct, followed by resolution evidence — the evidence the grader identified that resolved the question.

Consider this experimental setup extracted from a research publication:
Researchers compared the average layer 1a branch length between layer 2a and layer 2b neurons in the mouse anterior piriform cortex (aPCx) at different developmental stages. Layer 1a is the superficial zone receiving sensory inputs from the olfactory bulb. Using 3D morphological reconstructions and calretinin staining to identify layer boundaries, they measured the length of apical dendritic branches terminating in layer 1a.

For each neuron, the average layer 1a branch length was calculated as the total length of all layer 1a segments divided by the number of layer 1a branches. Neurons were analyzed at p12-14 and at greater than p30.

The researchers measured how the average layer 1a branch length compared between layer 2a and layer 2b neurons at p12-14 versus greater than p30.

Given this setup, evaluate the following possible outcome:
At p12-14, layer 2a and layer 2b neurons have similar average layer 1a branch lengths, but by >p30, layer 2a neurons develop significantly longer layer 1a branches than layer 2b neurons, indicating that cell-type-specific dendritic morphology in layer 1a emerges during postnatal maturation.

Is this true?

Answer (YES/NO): NO